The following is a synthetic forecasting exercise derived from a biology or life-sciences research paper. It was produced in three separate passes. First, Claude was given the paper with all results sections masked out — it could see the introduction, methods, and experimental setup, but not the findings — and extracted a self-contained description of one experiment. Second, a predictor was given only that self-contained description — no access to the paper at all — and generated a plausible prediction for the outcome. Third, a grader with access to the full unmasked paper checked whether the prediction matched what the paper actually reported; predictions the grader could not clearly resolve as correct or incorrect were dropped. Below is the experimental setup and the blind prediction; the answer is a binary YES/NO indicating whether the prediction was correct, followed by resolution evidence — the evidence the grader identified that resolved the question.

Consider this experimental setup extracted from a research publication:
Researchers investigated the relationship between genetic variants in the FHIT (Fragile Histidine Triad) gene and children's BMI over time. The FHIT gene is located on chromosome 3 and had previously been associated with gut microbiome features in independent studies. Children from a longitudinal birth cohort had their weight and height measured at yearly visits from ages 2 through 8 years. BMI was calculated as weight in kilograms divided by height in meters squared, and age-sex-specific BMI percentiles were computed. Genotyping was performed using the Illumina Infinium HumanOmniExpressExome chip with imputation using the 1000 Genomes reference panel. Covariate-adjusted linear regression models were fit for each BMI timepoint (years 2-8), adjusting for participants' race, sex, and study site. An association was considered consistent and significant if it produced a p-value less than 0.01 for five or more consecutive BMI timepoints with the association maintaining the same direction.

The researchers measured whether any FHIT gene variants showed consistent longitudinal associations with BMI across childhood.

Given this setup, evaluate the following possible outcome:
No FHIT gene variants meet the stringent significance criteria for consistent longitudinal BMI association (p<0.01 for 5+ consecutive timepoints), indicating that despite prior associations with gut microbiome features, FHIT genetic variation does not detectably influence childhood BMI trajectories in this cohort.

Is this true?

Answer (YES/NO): NO